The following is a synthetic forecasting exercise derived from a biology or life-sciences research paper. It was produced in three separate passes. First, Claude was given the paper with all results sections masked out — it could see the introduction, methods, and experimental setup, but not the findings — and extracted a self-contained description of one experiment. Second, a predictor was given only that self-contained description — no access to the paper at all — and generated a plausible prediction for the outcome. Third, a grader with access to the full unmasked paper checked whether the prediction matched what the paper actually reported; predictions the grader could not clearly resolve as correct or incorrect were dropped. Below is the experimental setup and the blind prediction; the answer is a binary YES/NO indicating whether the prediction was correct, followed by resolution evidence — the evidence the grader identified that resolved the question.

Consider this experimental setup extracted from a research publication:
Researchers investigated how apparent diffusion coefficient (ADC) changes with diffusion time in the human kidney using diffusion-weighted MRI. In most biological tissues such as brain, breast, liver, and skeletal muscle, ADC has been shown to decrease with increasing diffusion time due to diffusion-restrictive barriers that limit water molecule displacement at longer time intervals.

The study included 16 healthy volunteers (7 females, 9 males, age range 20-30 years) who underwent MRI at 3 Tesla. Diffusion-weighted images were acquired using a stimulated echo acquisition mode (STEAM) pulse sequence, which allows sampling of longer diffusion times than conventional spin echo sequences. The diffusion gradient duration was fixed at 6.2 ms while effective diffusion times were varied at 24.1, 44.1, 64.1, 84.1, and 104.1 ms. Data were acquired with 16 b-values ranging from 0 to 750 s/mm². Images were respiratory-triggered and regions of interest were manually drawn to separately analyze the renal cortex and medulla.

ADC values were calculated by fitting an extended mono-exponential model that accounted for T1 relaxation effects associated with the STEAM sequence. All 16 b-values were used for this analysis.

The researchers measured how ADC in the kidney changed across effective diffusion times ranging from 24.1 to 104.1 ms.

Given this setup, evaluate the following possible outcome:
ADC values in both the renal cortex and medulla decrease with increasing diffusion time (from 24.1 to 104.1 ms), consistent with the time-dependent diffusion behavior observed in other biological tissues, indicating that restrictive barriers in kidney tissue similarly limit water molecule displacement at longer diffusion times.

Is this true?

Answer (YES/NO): NO